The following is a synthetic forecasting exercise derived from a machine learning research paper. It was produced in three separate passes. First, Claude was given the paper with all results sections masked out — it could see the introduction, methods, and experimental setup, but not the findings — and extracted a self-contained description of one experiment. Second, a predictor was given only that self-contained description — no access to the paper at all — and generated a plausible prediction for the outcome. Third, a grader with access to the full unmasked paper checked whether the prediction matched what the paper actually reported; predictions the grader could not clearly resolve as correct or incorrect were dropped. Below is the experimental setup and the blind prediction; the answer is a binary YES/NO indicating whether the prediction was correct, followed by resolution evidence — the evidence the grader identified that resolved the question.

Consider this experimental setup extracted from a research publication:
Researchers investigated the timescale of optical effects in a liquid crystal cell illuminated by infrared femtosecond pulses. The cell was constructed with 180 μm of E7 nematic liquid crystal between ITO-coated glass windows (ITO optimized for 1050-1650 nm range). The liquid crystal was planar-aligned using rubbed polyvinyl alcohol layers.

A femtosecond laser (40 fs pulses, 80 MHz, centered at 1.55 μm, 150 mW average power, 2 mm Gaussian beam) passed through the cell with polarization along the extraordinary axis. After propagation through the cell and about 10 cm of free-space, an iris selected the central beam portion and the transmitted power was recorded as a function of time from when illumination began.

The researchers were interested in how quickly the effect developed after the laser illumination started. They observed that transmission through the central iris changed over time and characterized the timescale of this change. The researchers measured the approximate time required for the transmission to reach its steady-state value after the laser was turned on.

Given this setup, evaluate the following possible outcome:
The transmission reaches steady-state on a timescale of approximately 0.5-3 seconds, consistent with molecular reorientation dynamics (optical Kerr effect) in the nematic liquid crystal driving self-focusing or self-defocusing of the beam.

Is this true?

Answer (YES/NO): NO